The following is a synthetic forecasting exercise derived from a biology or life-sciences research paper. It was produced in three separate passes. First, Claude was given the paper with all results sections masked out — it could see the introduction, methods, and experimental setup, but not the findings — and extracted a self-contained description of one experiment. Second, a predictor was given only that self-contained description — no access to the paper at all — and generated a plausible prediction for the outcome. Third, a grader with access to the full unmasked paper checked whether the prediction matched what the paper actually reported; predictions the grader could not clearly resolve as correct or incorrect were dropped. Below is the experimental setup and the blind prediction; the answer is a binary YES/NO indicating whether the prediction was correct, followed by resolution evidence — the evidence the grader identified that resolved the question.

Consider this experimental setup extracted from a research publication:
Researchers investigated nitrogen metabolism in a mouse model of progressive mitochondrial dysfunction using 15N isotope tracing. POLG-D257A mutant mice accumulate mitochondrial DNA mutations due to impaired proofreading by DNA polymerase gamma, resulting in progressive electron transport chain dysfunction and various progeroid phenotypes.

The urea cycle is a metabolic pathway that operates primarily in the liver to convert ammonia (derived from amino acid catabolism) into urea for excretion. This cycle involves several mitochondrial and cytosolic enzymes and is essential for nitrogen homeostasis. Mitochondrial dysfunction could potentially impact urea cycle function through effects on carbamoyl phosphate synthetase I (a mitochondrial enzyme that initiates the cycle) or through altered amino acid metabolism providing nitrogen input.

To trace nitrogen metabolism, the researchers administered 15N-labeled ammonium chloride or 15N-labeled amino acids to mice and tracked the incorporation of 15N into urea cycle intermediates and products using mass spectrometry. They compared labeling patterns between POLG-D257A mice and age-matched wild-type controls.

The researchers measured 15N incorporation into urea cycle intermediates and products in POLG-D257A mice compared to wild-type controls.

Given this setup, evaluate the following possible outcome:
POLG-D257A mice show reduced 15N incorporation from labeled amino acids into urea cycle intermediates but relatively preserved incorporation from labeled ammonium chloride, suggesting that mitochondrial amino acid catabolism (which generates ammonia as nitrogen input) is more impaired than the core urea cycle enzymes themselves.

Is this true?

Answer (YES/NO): NO